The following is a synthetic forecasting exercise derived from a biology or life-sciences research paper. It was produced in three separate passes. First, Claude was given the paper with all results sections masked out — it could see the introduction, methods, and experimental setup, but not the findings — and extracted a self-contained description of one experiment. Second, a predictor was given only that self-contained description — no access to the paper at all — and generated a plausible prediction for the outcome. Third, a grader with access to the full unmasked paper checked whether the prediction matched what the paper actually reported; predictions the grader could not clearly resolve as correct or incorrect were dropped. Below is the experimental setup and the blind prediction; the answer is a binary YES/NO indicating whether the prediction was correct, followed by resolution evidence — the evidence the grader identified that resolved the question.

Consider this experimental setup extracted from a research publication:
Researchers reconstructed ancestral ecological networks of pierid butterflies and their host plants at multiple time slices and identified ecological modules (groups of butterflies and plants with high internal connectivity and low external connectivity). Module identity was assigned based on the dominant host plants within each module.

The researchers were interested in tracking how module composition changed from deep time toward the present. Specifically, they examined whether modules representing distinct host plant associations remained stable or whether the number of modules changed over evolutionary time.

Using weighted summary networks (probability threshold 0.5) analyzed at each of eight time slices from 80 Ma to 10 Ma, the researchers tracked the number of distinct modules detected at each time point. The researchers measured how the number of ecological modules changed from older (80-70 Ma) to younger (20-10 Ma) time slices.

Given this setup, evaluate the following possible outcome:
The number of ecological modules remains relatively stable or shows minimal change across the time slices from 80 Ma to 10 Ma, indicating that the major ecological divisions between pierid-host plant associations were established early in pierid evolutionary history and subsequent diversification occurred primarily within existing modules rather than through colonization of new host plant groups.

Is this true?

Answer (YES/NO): NO